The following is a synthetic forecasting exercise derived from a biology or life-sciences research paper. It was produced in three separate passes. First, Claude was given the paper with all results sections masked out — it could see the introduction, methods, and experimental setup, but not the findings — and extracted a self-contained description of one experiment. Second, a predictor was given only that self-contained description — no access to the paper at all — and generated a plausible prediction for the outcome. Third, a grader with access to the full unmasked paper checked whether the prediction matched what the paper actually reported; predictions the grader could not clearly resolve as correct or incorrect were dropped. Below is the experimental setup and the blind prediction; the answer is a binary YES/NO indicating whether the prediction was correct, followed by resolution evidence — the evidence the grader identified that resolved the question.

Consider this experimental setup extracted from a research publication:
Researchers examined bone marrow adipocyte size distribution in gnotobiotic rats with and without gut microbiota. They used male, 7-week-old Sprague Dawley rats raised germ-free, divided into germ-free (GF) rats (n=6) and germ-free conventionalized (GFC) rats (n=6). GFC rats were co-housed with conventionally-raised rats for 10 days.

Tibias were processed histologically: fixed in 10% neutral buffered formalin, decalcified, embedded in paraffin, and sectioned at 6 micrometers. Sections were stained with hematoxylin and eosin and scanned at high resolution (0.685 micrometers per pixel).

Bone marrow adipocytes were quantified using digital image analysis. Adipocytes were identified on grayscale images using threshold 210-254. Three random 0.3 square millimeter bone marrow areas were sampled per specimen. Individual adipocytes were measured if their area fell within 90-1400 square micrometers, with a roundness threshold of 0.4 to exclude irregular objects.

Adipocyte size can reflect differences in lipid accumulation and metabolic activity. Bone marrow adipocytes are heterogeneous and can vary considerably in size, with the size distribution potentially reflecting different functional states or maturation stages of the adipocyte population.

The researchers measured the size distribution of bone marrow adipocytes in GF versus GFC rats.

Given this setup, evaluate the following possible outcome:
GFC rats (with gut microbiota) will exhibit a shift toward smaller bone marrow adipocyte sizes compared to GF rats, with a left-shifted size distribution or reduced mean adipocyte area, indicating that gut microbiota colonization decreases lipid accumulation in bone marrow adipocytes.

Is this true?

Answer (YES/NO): NO